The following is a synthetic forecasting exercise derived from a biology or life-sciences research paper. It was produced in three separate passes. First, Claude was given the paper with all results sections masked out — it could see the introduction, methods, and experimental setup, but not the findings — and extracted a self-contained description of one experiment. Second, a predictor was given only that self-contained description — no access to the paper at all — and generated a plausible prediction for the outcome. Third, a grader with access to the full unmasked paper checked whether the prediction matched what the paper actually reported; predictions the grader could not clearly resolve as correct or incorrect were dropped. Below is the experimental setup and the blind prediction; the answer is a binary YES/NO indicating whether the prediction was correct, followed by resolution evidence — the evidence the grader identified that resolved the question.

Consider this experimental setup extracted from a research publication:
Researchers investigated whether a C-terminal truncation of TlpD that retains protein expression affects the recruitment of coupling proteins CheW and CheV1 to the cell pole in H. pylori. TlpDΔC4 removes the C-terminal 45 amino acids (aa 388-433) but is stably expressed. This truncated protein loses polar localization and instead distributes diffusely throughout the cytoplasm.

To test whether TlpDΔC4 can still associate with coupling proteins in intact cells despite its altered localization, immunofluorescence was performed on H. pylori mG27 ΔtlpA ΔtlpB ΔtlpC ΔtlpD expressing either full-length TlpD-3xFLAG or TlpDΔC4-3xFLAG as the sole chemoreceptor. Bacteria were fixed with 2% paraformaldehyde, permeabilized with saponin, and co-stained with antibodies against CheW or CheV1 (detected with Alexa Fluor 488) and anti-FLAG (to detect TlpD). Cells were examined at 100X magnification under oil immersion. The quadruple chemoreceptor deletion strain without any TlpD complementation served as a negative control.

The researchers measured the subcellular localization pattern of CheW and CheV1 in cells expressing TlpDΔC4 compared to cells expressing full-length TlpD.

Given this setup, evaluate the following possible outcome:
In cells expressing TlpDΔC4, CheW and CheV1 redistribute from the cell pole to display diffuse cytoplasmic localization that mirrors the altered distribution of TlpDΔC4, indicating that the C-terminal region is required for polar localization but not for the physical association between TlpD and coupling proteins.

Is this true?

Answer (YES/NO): NO